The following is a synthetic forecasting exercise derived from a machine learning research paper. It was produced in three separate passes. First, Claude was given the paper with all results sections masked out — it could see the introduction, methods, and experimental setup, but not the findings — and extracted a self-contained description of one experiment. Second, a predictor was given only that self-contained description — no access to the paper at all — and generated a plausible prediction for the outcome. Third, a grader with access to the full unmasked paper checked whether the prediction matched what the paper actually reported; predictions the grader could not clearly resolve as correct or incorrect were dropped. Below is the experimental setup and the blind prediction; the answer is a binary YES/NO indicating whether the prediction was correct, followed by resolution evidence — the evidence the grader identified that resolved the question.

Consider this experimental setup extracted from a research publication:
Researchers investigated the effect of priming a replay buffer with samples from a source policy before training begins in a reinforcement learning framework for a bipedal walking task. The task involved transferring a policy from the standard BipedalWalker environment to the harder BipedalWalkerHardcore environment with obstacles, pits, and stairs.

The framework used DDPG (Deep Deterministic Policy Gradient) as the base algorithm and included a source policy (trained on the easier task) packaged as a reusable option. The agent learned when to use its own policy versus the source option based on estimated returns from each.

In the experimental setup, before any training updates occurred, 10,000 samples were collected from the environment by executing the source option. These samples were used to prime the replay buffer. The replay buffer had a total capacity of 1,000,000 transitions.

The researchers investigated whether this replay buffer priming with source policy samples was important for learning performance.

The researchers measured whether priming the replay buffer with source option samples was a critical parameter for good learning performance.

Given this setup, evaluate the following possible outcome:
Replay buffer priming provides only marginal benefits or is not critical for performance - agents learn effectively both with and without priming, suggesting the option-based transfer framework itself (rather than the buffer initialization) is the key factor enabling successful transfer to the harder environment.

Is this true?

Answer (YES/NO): YES